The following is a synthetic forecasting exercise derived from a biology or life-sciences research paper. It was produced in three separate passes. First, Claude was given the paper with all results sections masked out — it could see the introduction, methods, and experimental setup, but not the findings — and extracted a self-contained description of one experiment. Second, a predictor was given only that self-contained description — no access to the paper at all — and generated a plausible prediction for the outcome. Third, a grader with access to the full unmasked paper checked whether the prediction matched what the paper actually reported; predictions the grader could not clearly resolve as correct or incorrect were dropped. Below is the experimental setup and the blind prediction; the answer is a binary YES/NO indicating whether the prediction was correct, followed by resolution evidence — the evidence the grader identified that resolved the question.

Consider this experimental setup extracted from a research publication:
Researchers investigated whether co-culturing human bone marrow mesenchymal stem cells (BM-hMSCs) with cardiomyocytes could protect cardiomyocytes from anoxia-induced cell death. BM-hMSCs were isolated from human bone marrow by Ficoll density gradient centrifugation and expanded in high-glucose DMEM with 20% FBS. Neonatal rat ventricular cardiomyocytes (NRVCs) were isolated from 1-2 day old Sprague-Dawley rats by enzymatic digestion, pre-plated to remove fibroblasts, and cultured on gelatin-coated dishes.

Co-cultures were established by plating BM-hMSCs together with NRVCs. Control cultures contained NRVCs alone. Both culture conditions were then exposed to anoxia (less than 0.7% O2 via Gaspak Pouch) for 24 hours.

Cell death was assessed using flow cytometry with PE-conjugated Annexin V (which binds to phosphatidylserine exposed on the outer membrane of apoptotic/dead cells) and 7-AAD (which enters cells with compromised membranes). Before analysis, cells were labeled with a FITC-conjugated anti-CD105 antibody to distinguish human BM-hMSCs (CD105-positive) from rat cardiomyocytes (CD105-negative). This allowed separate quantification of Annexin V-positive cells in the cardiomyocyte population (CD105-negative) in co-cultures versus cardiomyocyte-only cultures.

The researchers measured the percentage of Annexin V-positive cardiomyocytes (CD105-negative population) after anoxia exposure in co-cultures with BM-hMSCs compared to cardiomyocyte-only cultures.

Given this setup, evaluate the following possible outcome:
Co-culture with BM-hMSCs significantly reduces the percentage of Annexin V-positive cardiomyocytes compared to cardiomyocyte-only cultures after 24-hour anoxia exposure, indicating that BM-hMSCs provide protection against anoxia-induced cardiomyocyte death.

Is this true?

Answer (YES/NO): NO